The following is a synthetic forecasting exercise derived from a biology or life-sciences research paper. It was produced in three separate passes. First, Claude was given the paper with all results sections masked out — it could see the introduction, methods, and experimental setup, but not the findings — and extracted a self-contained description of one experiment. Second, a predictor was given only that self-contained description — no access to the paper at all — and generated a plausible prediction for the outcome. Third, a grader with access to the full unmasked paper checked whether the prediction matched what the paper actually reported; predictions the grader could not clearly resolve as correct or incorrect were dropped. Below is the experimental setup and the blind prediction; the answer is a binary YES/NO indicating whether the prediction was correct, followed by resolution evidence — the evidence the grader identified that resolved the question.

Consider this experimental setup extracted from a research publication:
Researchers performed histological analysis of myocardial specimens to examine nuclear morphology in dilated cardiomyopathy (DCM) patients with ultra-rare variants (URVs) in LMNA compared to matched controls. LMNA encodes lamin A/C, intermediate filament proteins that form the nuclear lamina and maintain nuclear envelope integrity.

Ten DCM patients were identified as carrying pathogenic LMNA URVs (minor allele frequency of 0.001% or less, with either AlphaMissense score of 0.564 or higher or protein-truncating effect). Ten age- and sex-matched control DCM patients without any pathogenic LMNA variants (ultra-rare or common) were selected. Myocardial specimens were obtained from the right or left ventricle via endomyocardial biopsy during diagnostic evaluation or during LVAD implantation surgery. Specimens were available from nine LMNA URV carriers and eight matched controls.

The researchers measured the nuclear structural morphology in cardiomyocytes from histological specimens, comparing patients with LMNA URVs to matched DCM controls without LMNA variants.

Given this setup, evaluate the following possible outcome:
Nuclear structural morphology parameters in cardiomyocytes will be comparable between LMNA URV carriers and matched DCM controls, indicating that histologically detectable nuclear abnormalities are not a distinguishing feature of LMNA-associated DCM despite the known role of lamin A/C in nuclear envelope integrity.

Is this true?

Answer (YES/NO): NO